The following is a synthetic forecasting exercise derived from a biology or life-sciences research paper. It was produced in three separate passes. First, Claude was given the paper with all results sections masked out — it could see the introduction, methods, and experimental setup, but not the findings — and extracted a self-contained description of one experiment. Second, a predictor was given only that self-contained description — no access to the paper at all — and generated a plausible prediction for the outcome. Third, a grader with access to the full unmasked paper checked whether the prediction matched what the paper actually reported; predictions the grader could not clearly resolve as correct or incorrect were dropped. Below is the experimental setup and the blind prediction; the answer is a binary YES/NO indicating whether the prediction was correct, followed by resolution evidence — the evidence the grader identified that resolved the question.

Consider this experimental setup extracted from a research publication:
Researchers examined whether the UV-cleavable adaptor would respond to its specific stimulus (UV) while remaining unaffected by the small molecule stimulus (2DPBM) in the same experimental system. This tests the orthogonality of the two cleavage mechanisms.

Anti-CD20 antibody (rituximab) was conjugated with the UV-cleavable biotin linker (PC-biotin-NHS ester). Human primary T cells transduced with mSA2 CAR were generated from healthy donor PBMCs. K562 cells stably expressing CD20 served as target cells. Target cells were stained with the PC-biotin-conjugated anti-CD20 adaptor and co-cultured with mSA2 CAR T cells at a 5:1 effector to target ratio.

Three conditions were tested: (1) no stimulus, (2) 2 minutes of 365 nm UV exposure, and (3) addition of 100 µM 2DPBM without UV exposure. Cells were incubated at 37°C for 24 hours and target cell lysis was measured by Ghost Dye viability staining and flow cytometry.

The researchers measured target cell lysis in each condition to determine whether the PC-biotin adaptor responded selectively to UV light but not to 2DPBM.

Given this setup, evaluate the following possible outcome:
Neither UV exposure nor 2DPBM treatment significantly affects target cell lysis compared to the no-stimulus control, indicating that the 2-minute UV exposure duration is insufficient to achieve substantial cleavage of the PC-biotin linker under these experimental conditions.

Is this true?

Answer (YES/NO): NO